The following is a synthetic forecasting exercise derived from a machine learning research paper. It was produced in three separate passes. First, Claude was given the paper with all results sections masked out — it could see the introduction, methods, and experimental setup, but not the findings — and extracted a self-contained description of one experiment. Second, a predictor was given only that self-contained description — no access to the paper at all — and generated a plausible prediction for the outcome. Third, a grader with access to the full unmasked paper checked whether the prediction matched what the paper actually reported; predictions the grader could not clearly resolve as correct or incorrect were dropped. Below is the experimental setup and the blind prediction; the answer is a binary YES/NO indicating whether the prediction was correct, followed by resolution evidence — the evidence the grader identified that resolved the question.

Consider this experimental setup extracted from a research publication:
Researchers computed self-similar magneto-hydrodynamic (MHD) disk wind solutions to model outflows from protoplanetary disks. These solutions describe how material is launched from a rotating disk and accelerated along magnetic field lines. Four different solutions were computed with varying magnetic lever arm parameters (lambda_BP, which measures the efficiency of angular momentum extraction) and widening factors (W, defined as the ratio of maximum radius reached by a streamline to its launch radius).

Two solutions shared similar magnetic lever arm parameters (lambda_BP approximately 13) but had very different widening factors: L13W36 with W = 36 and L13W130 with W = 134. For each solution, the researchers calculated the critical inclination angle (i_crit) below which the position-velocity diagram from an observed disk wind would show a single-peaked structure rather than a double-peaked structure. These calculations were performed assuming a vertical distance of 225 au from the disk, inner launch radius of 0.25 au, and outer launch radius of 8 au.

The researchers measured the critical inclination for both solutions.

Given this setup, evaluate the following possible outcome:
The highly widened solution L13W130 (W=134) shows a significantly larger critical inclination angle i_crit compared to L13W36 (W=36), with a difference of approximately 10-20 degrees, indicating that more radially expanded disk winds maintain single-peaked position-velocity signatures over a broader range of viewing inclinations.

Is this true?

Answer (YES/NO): NO